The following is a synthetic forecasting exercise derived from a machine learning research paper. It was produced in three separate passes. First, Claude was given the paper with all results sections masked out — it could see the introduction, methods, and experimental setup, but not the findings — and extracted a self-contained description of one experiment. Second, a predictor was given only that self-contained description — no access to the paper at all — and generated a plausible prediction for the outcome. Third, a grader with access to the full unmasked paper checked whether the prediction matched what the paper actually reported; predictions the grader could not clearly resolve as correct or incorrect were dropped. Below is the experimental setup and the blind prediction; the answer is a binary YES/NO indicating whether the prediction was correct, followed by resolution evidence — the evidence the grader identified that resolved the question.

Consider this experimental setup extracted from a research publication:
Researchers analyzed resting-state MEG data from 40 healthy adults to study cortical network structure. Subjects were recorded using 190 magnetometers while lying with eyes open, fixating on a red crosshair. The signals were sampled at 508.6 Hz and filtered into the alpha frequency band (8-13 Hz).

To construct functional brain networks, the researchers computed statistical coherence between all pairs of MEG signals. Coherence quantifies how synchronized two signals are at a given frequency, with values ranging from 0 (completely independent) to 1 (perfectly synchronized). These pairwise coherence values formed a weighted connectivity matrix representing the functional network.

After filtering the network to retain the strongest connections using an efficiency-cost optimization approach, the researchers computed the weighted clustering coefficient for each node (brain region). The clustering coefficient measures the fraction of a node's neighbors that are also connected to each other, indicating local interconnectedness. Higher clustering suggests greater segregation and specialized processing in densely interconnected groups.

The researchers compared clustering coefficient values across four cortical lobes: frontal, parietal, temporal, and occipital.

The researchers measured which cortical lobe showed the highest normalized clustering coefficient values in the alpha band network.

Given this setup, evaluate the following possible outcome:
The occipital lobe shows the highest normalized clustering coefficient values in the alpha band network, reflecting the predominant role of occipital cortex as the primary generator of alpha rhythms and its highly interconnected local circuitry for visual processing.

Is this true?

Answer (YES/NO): YES